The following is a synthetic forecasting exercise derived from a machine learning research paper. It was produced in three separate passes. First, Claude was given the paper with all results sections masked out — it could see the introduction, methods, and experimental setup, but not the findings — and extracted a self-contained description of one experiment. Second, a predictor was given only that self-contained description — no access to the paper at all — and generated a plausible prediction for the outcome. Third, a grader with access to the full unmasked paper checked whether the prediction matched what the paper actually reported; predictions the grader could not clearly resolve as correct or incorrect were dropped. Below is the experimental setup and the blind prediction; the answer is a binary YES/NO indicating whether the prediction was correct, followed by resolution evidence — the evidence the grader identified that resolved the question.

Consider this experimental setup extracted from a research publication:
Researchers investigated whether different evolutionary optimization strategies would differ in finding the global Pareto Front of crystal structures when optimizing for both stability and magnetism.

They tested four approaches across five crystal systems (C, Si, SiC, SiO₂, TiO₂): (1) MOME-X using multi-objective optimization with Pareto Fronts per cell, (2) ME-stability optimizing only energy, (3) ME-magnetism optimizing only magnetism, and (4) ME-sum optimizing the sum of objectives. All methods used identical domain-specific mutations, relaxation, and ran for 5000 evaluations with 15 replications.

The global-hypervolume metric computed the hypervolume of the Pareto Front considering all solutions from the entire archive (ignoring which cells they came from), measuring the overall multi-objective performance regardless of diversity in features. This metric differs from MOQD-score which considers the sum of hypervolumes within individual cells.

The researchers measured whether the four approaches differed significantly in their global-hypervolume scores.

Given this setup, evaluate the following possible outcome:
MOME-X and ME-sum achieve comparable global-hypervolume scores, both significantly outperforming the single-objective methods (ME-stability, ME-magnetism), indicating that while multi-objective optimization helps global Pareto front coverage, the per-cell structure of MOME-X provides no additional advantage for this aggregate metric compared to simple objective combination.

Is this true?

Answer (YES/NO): NO